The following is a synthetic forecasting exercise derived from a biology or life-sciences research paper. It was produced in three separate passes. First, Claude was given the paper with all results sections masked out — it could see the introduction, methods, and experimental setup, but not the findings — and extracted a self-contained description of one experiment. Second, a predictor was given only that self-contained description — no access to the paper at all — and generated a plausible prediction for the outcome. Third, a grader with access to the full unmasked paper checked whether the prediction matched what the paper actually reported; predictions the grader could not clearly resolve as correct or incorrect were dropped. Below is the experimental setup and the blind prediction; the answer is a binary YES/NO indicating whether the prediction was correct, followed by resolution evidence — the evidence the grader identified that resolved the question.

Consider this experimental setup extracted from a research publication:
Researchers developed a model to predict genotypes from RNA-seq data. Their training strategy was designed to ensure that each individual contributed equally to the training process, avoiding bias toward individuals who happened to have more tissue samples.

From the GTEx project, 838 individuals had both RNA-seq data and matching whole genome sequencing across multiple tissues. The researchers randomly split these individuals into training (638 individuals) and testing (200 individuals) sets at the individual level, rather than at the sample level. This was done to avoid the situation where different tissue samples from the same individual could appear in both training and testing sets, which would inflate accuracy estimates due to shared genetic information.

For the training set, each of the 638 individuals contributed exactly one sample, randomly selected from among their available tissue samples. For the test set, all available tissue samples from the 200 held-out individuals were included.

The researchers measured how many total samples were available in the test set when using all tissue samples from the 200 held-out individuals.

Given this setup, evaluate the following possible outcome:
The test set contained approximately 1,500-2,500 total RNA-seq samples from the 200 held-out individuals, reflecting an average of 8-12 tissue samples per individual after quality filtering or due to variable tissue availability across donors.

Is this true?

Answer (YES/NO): NO